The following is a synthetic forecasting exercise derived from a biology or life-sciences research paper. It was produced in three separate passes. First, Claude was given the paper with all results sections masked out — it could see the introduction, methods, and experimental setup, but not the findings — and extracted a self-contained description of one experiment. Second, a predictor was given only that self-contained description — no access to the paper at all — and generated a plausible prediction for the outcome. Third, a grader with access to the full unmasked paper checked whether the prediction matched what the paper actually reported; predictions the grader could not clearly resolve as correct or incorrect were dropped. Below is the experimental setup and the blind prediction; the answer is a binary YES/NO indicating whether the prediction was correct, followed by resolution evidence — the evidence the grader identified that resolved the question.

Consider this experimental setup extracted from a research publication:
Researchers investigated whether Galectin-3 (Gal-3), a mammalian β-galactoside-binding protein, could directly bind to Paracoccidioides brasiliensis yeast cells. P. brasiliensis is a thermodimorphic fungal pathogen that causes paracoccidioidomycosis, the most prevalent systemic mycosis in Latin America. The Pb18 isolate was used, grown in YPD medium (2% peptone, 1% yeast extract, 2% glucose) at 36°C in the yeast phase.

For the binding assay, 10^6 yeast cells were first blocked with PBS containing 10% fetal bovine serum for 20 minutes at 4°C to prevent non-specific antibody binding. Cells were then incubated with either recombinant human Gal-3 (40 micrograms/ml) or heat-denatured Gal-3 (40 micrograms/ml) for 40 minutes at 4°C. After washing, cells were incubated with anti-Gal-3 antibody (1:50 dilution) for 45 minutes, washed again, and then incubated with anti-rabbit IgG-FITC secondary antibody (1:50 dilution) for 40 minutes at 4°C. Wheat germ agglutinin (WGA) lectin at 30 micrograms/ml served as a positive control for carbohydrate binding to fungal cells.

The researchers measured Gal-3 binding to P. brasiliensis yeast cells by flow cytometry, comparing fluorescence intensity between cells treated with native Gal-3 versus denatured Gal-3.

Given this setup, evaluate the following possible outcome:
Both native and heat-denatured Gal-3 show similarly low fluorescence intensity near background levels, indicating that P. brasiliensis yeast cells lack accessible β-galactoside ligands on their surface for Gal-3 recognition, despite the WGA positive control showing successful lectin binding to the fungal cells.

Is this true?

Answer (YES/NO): NO